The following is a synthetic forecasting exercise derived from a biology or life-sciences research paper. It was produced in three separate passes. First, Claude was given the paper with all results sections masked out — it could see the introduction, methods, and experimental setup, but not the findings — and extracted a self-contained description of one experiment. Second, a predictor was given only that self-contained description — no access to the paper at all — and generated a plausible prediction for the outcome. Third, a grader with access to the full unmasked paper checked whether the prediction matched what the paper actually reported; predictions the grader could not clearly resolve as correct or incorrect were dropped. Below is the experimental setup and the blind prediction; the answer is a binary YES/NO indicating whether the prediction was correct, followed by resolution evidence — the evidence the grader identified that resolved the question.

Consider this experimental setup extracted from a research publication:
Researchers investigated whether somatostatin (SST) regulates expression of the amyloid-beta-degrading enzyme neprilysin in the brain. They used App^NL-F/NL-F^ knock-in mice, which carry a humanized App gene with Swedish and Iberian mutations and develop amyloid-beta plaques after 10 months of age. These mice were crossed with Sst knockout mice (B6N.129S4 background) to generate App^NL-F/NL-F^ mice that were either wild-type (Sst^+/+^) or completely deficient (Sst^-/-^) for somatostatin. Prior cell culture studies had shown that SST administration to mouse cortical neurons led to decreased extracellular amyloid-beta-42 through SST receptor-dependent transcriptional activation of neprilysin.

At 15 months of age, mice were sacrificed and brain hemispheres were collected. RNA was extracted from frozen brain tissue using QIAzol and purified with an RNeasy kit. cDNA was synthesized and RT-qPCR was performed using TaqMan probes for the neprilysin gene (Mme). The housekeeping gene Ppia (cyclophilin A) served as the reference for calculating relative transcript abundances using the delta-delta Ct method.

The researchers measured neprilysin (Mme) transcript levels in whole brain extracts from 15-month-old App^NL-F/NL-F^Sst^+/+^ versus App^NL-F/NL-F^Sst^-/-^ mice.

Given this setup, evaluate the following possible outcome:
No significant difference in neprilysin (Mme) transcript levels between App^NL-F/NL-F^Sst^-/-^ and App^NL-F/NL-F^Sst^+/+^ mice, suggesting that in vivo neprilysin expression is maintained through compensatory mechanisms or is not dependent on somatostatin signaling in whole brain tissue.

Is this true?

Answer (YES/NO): YES